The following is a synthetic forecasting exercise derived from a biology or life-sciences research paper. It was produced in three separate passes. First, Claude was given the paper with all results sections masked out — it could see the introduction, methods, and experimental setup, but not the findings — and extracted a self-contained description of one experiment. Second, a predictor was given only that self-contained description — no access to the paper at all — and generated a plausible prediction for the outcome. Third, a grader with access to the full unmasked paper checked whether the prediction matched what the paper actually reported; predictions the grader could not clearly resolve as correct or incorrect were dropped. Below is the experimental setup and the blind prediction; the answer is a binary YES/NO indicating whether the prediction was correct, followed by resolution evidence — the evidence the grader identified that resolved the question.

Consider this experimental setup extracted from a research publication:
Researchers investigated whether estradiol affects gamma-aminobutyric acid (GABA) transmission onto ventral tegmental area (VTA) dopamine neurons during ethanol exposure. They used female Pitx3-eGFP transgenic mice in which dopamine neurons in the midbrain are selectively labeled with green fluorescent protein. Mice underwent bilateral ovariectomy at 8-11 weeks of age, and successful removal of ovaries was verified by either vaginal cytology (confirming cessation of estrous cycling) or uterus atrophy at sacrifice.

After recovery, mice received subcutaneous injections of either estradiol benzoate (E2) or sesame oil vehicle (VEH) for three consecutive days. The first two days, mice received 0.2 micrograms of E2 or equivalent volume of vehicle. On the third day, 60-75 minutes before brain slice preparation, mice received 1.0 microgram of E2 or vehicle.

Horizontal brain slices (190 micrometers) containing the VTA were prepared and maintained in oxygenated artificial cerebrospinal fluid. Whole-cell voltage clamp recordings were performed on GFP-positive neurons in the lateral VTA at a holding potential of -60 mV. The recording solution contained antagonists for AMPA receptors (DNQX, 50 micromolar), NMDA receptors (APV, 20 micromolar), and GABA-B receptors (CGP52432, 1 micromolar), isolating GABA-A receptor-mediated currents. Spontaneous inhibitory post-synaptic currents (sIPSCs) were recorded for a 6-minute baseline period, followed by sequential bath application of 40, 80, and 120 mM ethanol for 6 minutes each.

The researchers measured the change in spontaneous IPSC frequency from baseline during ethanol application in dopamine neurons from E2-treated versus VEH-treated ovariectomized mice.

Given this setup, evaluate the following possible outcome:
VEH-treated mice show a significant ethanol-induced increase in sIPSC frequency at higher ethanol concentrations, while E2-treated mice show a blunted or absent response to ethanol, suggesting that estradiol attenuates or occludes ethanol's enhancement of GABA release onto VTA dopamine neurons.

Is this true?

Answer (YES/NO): NO